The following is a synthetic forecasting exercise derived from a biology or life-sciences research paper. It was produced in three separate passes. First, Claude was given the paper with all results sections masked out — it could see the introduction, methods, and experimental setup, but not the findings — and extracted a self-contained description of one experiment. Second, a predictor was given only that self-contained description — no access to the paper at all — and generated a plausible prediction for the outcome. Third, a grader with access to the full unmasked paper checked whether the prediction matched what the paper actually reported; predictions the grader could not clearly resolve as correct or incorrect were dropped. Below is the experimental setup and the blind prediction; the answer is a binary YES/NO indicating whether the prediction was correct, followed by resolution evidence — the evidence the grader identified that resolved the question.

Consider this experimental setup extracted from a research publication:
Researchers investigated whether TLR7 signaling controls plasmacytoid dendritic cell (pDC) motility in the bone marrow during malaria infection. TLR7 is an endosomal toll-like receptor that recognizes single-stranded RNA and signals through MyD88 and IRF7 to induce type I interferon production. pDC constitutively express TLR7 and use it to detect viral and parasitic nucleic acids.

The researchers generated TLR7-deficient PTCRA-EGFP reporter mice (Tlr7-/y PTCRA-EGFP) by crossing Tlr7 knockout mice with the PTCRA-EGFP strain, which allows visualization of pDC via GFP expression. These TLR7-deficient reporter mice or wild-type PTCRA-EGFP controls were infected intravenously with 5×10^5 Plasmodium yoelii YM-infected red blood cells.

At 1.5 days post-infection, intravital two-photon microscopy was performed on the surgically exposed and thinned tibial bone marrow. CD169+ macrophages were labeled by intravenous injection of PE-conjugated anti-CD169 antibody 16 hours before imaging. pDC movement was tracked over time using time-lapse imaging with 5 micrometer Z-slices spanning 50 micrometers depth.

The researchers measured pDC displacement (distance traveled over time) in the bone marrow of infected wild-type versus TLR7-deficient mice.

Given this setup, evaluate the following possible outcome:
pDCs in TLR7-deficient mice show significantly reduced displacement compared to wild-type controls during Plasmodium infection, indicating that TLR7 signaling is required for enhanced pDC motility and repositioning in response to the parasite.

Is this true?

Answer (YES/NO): NO